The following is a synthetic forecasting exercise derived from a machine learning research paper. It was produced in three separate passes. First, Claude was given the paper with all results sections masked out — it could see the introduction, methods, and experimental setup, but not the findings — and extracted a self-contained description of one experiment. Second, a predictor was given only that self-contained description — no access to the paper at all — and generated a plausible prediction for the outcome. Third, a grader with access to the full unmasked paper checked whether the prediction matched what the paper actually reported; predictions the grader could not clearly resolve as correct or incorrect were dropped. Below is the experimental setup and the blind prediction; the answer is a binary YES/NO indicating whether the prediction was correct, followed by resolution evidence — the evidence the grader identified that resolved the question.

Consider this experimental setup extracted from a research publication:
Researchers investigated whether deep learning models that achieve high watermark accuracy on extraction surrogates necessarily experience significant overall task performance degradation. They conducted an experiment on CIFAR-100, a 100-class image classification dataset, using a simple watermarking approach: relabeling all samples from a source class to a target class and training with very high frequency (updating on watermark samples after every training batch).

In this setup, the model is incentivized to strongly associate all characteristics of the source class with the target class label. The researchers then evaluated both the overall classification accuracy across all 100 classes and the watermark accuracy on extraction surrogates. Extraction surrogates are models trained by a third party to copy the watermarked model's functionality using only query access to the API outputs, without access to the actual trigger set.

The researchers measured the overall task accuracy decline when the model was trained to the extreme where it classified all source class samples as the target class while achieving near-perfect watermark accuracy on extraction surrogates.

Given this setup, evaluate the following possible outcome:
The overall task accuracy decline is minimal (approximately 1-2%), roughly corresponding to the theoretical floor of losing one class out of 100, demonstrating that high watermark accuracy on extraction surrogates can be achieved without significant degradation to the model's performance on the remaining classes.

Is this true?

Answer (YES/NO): YES